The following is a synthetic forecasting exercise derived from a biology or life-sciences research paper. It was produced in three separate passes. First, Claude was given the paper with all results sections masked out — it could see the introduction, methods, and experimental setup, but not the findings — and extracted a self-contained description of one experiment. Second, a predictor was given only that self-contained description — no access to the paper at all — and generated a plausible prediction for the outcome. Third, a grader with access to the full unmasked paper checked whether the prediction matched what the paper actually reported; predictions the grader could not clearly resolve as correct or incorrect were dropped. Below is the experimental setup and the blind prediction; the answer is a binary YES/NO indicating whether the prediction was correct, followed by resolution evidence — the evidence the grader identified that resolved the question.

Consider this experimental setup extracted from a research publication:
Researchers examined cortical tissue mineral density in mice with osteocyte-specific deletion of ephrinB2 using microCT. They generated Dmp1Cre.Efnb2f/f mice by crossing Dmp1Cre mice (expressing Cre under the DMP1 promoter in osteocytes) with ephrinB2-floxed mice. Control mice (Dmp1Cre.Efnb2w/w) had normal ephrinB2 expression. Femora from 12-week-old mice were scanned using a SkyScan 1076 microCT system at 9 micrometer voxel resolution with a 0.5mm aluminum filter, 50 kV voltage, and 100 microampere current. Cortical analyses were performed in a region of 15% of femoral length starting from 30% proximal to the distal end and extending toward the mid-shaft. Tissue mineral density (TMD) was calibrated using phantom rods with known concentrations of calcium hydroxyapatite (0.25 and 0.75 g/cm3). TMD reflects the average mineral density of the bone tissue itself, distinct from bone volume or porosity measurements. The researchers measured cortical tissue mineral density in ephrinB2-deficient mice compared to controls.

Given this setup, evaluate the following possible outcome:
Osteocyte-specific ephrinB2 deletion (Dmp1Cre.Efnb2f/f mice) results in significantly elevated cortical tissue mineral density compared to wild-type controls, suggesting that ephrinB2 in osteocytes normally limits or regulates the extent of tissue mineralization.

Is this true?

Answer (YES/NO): NO